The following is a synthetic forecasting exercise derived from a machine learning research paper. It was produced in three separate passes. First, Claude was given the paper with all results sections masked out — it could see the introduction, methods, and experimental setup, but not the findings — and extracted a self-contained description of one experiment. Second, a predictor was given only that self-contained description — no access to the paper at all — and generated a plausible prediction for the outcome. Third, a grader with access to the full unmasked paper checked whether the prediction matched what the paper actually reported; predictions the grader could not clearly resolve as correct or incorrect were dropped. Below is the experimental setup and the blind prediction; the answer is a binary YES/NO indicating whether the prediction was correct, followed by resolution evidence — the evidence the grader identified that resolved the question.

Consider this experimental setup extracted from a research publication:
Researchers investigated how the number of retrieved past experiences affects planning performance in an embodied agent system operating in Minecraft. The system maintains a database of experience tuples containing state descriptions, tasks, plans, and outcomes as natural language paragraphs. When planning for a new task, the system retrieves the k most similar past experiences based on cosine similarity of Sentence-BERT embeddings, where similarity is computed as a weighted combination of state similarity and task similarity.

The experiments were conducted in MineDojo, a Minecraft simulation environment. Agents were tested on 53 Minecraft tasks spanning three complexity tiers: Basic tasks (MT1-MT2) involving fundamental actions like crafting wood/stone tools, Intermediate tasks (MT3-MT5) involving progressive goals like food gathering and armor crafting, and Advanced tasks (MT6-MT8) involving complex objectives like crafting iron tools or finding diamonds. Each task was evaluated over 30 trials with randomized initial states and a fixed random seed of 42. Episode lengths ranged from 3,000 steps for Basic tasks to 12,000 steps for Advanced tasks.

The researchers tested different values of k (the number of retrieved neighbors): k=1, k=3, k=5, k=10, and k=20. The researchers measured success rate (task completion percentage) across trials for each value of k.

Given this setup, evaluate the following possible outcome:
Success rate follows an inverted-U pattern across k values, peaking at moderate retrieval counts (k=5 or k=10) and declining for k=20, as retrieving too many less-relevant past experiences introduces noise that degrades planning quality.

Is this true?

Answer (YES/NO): NO